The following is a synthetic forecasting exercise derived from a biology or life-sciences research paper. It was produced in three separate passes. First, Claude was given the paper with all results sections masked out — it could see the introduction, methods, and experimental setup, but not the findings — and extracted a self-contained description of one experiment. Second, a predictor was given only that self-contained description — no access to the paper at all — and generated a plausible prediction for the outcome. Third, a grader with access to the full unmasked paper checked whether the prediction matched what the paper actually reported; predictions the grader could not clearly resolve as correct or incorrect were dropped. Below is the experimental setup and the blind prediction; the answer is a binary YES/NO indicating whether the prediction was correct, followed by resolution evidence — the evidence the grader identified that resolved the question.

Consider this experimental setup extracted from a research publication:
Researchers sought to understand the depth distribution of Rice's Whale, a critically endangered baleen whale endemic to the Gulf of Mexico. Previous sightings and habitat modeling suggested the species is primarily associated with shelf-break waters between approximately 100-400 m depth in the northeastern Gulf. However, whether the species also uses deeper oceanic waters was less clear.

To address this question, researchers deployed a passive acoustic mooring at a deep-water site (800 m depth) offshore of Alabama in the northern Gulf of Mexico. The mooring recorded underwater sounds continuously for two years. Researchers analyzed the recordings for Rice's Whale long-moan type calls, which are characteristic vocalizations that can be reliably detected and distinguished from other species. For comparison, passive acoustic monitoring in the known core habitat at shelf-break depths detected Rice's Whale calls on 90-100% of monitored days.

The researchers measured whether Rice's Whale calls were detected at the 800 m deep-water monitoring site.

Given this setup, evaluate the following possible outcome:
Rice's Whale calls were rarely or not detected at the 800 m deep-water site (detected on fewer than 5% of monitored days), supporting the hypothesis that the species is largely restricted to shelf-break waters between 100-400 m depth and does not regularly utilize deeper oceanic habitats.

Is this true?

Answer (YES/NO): YES